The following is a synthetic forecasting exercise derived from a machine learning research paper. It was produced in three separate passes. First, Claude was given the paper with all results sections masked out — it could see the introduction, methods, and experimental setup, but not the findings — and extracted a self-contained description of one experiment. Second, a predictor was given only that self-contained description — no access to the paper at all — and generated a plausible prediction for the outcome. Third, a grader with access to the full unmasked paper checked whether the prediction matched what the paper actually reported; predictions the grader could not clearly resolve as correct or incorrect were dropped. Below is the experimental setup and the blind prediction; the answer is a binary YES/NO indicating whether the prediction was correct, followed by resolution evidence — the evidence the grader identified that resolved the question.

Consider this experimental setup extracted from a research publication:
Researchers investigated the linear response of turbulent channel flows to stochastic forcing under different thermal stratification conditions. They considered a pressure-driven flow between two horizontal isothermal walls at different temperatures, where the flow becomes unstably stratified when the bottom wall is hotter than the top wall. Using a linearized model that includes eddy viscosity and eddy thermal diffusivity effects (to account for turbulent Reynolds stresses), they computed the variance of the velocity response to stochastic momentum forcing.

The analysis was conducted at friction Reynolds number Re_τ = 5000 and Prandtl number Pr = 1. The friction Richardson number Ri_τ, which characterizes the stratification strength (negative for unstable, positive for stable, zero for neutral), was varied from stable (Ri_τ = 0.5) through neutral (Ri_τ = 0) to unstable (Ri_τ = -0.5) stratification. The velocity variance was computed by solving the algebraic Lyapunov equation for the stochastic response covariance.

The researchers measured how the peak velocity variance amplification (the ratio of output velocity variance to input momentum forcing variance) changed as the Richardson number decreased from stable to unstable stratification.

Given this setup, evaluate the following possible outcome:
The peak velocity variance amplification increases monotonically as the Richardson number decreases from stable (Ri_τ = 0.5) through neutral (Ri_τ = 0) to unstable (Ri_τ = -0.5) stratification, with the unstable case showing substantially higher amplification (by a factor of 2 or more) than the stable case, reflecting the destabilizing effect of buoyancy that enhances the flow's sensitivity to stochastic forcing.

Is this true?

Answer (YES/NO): NO